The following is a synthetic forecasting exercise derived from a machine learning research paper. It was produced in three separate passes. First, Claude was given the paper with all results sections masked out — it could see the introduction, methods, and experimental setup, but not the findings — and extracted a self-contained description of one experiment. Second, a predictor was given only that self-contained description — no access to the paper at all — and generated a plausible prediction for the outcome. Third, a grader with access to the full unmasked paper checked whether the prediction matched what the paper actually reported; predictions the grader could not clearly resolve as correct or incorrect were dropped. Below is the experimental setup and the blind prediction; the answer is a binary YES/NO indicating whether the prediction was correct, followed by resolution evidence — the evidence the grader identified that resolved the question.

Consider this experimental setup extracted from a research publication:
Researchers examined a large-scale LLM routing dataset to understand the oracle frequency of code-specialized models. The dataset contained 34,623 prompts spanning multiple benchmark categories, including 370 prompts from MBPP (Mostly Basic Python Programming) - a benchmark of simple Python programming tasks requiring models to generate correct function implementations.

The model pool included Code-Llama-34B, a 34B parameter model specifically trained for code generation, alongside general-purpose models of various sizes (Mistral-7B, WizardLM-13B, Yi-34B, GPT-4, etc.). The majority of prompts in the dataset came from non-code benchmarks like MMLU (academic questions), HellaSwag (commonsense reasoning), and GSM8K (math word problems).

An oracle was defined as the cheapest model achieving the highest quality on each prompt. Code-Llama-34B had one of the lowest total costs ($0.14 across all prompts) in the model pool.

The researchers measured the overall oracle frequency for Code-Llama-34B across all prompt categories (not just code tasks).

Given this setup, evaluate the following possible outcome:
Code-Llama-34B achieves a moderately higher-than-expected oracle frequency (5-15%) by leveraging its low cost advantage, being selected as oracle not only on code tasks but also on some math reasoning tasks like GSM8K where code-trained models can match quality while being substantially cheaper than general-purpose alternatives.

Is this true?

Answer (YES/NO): NO